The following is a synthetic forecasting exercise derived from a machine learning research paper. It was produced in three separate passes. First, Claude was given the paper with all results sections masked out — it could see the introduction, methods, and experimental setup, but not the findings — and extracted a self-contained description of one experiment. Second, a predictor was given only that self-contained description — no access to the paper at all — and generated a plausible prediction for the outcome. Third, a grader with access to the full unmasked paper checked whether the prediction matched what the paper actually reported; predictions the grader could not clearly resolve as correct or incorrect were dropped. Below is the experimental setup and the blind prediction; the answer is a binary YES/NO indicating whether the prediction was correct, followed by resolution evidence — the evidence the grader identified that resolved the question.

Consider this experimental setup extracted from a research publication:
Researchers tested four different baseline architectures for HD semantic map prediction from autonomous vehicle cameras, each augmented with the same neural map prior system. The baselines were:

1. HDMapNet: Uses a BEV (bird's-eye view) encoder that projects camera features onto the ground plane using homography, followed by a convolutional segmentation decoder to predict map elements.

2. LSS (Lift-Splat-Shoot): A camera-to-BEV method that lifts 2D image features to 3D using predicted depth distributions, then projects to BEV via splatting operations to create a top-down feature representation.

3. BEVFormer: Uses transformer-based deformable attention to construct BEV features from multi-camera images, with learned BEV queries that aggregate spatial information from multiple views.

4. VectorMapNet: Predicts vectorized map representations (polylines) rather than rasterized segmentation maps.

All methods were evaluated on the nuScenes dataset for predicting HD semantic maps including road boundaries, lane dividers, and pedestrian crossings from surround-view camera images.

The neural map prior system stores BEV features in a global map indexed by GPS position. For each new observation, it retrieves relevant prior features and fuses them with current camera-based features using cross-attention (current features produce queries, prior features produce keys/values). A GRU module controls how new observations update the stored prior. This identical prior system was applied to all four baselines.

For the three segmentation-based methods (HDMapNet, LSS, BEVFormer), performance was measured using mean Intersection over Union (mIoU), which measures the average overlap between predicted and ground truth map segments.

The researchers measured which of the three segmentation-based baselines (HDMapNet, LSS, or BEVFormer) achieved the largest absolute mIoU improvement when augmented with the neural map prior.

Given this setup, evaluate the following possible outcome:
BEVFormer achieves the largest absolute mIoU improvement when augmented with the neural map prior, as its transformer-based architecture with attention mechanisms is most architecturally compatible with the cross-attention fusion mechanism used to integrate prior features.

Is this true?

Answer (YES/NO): YES